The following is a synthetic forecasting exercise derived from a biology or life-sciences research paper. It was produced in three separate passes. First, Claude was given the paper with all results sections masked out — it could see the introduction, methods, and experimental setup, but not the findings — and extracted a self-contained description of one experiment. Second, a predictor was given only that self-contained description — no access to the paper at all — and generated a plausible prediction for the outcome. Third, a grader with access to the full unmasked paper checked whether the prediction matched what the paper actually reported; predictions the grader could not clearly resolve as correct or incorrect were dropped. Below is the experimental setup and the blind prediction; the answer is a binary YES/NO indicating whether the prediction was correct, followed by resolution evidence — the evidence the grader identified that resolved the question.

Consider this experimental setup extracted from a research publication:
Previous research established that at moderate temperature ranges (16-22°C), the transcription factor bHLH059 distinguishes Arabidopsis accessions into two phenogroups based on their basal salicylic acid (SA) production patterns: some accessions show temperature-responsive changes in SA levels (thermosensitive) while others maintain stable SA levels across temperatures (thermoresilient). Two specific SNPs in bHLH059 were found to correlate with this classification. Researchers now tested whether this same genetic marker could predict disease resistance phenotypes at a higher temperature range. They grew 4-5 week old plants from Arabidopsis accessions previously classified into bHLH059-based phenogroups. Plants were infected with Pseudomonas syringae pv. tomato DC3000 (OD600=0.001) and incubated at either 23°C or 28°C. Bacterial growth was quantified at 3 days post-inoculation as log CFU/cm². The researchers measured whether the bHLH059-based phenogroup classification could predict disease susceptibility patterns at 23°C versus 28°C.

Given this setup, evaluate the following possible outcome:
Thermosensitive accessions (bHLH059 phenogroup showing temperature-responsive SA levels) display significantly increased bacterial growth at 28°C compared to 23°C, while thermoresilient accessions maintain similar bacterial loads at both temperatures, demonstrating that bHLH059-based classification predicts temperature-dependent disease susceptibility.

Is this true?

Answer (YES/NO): NO